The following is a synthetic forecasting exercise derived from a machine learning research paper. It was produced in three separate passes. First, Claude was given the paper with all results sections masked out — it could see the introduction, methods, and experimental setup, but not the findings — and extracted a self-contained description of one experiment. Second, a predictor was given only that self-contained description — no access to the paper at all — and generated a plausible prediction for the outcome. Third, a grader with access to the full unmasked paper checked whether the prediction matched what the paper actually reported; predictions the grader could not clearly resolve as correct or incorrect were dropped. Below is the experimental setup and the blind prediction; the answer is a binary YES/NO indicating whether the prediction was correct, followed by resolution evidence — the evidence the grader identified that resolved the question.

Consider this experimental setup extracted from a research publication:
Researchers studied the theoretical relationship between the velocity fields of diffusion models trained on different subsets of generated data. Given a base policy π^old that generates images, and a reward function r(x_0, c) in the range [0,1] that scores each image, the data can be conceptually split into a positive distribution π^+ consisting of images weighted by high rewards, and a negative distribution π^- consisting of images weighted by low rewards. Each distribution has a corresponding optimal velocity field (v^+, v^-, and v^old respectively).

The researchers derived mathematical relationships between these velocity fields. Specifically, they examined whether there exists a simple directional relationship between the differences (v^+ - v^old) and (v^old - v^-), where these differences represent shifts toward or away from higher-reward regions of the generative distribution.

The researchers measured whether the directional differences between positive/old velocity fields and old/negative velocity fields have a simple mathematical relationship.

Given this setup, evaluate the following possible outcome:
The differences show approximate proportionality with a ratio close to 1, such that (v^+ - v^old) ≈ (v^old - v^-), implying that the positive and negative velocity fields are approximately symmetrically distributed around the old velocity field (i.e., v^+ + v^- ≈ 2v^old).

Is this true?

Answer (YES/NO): NO